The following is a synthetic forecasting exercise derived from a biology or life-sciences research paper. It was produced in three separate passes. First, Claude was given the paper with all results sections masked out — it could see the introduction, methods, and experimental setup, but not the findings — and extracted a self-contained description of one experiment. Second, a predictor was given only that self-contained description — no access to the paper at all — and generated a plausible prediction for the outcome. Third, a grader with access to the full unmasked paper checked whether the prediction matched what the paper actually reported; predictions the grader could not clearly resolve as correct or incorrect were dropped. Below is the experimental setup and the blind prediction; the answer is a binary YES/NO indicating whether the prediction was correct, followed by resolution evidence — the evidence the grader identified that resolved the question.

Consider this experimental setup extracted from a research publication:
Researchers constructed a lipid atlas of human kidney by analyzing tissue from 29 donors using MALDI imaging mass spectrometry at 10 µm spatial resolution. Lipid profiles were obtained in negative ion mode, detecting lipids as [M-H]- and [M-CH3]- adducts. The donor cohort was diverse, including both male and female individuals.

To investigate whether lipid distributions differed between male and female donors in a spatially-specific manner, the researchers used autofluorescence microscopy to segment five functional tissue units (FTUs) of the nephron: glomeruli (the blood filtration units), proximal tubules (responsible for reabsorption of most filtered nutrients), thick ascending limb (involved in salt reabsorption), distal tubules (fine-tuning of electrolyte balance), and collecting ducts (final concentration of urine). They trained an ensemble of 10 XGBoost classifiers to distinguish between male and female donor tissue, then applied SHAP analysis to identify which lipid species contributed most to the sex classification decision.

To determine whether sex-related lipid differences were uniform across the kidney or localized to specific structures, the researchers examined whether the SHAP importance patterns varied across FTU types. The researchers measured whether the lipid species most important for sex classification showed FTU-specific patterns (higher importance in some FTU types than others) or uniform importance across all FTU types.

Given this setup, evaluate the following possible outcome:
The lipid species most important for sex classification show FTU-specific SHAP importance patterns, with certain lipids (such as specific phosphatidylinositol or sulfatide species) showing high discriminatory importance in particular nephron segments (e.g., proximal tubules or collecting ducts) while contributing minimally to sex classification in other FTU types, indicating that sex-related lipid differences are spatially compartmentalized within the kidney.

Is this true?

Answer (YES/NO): NO